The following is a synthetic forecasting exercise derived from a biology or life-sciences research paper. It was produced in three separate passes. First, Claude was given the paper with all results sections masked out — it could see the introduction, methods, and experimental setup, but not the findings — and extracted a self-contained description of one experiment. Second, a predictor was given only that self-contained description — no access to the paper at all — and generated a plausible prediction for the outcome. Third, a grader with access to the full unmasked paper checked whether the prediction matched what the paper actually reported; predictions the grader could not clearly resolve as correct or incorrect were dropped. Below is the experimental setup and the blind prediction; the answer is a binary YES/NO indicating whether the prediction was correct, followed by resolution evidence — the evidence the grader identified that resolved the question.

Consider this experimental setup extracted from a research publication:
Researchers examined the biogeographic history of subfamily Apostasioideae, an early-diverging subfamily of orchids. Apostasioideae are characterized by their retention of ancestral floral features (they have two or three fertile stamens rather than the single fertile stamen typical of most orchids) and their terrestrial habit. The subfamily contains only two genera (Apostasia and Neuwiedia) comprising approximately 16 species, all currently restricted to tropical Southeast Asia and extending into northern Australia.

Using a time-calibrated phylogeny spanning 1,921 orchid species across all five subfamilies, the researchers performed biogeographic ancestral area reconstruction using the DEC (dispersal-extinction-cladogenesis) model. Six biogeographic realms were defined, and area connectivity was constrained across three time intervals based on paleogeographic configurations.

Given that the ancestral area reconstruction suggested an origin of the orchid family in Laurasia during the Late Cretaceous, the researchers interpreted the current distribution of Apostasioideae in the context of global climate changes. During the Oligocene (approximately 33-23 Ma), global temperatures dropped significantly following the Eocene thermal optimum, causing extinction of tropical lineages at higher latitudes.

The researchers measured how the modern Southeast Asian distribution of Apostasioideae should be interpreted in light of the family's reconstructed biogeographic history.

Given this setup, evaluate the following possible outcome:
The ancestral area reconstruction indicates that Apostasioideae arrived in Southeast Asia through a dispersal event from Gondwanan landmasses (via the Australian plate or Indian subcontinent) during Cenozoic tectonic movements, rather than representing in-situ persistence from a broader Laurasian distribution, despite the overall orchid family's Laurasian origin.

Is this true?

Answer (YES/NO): NO